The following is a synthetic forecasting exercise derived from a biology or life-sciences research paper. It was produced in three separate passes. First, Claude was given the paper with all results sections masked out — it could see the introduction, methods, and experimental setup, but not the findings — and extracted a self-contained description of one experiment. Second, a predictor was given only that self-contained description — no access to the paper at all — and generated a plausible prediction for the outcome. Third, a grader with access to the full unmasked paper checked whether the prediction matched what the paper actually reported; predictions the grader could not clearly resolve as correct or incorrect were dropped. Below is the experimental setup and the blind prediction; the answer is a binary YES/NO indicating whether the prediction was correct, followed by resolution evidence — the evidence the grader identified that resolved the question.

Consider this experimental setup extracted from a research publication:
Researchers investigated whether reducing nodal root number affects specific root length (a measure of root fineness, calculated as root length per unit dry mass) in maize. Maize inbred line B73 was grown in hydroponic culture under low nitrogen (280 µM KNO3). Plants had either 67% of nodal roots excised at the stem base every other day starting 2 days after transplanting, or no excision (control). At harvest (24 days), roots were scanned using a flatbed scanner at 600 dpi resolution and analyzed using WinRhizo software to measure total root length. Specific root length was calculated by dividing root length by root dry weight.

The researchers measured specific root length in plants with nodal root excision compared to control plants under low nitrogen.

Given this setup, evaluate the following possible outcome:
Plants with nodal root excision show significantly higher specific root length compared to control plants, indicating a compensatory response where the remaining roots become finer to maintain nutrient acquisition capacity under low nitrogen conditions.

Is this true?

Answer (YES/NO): YES